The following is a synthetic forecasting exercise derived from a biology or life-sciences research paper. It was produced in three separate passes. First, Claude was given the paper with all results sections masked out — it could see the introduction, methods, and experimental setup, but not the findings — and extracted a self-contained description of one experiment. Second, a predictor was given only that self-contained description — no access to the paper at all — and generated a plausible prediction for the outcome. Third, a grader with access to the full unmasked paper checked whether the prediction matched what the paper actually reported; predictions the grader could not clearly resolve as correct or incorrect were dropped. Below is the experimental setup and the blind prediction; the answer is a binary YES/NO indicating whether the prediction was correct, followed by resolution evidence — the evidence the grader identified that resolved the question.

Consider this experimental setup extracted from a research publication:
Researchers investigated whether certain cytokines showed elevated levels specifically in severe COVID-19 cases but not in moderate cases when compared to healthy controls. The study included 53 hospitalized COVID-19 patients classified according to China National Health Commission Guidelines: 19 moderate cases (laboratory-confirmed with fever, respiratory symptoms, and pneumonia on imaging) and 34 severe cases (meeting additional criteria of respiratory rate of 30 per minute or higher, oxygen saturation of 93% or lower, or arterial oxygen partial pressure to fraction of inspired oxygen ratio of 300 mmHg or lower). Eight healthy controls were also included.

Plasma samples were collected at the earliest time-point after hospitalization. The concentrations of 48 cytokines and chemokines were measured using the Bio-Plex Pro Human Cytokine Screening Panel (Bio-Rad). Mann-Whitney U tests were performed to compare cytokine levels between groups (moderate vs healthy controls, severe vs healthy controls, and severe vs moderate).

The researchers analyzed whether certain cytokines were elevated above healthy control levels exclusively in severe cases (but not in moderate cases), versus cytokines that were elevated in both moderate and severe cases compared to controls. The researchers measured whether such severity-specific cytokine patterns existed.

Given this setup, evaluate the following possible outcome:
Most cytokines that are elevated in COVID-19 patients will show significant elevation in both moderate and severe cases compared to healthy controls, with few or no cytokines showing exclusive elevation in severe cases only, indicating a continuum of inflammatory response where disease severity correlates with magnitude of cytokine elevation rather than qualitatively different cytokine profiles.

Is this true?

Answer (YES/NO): YES